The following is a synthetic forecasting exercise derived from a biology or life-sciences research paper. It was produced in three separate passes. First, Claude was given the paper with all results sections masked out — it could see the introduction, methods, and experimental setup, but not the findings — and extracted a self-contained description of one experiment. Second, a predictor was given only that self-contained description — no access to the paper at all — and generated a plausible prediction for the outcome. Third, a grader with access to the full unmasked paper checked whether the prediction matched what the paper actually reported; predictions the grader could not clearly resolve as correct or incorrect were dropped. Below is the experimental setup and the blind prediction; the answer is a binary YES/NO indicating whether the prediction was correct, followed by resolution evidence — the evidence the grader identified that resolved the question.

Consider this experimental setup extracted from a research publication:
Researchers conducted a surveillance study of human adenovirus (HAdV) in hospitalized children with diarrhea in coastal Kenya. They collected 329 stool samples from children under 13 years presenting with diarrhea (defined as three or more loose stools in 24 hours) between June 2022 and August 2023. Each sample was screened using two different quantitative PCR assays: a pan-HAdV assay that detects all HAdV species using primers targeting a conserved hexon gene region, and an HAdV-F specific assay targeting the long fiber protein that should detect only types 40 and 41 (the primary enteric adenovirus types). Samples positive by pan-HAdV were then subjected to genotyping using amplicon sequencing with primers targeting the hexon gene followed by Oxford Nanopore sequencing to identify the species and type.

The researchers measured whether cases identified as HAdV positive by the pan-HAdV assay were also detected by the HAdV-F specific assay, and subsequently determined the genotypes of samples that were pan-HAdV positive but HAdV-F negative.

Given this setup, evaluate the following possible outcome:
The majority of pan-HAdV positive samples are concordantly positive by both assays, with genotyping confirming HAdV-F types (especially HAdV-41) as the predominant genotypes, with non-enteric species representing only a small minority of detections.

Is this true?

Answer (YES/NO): NO